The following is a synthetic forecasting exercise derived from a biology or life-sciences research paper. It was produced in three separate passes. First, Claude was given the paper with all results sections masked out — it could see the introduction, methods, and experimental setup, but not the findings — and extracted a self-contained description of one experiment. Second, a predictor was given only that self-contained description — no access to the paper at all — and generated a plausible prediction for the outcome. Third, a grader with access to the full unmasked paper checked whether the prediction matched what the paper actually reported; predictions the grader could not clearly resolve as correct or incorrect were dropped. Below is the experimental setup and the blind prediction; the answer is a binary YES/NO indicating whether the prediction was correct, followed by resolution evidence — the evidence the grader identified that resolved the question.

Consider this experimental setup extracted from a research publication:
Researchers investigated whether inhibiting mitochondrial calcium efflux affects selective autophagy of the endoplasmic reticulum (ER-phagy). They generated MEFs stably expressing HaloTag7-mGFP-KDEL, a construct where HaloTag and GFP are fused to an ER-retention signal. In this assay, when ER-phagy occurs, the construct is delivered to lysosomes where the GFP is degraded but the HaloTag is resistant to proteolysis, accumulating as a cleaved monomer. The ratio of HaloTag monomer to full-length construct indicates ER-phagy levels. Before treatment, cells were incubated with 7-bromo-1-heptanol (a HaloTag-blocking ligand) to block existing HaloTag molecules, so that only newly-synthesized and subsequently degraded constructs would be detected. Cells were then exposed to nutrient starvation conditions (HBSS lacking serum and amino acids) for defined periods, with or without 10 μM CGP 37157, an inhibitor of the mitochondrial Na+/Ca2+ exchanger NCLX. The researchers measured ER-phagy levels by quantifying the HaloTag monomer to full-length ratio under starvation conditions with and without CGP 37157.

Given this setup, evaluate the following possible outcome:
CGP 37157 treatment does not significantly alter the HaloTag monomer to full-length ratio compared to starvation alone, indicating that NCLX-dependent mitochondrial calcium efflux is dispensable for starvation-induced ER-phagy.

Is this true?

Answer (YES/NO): NO